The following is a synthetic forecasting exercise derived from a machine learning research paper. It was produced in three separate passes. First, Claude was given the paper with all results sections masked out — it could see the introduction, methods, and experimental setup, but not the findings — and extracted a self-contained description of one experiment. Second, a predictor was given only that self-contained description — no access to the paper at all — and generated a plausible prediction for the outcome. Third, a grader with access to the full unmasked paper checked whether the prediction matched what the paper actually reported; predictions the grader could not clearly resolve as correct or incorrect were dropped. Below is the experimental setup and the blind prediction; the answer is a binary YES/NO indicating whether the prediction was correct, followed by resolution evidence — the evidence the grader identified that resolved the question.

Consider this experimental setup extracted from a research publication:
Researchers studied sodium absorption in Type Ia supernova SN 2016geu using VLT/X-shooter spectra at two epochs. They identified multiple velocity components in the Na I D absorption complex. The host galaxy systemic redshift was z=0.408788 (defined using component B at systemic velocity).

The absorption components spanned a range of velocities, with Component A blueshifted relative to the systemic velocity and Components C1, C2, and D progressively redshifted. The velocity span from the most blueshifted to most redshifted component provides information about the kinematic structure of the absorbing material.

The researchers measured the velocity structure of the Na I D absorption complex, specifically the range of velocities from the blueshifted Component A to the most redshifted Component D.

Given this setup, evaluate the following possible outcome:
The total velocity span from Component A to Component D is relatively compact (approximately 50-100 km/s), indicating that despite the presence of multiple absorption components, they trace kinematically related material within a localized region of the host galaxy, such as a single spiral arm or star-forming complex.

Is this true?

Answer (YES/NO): NO